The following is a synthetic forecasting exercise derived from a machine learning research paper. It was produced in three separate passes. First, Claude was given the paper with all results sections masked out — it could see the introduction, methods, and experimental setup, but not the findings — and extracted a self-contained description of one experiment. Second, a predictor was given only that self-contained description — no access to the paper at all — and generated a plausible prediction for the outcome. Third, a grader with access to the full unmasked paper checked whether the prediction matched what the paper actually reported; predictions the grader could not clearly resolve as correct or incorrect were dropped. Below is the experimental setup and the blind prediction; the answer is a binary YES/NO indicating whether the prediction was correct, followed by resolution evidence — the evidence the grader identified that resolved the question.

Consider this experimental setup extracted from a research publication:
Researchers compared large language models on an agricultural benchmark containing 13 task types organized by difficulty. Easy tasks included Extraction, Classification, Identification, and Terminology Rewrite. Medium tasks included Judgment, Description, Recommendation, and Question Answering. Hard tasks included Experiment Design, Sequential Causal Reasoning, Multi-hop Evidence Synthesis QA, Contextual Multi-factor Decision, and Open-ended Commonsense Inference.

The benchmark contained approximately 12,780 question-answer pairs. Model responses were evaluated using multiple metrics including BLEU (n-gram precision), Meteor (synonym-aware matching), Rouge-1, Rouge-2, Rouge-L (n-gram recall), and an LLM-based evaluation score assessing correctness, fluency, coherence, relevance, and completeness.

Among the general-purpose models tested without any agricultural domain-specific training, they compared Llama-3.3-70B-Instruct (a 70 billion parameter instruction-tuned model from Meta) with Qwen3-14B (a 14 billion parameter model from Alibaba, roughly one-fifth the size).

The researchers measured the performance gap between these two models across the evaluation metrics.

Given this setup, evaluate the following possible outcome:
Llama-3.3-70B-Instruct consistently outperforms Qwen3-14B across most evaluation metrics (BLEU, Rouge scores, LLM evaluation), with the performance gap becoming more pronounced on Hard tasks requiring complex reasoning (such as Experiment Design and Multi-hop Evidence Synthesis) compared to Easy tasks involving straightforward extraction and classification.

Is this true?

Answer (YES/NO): NO